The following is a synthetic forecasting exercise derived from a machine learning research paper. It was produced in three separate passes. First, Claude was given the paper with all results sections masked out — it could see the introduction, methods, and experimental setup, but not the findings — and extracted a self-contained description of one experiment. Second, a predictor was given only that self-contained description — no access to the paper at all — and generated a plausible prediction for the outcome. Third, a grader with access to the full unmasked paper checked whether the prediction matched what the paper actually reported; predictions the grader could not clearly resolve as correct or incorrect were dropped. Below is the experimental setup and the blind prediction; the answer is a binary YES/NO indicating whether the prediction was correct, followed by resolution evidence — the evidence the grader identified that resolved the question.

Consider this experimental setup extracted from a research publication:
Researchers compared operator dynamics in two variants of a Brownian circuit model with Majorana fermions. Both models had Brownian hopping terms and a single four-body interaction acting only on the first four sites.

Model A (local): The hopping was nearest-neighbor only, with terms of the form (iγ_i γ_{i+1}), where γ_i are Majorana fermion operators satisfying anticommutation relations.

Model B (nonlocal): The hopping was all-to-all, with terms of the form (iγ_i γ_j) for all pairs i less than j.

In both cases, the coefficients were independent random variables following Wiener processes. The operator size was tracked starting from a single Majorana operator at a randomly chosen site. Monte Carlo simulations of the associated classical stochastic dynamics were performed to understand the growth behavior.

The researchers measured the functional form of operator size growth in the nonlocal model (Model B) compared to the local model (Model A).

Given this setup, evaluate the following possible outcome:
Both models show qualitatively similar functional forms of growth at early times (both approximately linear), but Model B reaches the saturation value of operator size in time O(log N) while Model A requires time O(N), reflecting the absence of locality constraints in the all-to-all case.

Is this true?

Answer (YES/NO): NO